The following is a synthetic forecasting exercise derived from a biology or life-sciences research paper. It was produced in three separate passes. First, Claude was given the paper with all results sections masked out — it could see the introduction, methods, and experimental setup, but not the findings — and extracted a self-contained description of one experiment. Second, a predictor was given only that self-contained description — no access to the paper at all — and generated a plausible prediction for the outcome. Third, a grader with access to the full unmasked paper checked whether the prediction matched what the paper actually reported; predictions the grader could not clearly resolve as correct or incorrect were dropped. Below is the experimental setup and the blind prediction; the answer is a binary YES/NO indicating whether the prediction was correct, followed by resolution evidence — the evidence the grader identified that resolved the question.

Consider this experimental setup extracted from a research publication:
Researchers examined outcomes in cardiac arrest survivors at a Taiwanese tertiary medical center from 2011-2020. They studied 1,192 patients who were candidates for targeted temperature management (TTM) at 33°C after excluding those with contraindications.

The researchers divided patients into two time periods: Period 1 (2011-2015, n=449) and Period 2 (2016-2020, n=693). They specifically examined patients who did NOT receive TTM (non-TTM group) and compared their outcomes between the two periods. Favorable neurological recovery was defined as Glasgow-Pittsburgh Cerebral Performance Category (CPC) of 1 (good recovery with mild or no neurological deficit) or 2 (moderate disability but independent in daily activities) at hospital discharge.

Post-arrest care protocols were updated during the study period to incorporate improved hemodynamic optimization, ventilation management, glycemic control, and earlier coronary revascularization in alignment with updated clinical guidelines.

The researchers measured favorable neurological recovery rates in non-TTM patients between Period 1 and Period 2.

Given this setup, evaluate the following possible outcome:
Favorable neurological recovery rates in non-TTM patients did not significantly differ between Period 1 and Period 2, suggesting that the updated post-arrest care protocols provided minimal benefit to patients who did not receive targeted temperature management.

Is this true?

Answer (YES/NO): NO